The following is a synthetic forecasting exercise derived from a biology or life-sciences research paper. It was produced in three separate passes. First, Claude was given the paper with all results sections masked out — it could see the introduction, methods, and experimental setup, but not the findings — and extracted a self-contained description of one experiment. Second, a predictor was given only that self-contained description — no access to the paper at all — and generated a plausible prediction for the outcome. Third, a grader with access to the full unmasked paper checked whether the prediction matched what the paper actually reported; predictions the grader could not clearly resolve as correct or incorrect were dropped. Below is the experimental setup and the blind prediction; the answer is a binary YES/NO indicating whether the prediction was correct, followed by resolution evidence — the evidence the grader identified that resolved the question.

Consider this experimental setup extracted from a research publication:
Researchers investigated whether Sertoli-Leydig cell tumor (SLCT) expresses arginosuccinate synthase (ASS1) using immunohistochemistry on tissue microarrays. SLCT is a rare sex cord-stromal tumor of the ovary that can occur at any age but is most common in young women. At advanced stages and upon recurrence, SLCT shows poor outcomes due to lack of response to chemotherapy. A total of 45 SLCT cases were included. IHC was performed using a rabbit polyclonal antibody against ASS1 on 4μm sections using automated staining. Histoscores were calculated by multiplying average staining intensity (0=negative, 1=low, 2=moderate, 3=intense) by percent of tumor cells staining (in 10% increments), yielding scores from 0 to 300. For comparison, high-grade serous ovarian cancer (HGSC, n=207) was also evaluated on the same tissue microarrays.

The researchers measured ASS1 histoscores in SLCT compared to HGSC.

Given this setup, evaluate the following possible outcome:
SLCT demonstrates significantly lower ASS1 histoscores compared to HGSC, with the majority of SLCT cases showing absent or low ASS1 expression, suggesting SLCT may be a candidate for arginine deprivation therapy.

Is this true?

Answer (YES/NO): YES